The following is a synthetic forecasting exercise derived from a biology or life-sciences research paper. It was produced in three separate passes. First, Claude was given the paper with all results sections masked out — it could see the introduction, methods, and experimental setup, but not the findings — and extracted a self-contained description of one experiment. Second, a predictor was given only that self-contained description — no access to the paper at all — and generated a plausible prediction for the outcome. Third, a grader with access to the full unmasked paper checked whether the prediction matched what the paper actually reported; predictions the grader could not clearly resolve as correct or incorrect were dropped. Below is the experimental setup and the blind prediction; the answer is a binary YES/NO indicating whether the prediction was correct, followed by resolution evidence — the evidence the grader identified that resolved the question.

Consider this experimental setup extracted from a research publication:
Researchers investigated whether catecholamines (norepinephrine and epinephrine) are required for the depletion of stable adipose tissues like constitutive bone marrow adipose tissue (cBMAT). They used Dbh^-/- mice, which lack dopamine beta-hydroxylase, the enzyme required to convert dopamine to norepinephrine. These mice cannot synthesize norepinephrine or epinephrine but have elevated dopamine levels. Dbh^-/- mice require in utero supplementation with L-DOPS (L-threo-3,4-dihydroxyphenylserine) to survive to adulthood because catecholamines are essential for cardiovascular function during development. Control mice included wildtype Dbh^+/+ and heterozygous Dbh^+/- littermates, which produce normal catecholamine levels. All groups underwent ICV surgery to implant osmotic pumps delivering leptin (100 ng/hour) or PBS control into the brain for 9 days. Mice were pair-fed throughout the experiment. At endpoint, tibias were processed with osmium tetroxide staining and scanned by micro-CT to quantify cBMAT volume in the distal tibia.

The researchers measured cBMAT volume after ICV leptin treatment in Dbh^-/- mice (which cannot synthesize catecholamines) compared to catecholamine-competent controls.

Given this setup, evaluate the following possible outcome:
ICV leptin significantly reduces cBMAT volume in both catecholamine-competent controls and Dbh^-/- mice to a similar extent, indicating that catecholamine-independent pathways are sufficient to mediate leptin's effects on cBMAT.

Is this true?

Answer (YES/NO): YES